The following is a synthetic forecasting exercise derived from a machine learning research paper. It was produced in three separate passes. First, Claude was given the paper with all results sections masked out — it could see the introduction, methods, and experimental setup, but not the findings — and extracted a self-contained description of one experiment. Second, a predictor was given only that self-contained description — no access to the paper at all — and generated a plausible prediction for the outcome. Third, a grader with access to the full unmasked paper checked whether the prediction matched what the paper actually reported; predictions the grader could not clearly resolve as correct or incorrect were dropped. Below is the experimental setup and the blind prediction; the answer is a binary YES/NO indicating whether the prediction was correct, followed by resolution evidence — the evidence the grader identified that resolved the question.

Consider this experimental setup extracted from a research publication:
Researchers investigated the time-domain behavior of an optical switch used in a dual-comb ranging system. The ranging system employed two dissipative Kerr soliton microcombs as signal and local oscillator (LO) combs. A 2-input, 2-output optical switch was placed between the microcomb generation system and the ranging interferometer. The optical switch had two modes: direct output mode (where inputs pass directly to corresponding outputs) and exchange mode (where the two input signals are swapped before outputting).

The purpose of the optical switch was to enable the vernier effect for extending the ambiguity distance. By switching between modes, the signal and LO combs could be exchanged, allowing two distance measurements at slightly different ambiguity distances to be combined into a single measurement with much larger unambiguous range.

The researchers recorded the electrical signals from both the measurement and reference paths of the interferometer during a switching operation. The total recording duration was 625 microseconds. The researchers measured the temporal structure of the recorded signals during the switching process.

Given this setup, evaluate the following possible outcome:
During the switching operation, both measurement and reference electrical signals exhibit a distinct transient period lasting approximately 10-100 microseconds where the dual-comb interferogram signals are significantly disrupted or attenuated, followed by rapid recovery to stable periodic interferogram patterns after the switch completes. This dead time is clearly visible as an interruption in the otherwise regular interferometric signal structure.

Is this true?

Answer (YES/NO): NO